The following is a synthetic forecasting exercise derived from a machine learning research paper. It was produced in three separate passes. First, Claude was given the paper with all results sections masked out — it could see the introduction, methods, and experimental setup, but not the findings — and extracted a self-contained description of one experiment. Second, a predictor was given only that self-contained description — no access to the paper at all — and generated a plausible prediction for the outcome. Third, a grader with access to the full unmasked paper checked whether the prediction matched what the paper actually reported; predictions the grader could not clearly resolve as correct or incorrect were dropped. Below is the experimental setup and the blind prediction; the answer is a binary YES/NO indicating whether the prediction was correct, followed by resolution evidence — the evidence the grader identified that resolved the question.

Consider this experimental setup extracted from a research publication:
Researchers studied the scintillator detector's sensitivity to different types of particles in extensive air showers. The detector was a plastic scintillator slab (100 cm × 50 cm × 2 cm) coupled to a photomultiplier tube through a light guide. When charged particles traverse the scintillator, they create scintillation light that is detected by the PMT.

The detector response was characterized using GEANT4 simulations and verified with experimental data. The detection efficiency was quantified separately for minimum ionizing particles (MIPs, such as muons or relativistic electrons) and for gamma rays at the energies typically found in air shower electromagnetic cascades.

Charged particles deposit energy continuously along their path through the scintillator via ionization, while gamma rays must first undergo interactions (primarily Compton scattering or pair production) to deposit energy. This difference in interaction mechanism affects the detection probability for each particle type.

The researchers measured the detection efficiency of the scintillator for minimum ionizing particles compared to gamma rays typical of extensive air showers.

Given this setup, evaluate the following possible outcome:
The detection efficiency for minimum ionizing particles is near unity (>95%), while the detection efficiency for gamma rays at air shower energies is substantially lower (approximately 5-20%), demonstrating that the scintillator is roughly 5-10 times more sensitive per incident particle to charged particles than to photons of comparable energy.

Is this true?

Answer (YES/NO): YES